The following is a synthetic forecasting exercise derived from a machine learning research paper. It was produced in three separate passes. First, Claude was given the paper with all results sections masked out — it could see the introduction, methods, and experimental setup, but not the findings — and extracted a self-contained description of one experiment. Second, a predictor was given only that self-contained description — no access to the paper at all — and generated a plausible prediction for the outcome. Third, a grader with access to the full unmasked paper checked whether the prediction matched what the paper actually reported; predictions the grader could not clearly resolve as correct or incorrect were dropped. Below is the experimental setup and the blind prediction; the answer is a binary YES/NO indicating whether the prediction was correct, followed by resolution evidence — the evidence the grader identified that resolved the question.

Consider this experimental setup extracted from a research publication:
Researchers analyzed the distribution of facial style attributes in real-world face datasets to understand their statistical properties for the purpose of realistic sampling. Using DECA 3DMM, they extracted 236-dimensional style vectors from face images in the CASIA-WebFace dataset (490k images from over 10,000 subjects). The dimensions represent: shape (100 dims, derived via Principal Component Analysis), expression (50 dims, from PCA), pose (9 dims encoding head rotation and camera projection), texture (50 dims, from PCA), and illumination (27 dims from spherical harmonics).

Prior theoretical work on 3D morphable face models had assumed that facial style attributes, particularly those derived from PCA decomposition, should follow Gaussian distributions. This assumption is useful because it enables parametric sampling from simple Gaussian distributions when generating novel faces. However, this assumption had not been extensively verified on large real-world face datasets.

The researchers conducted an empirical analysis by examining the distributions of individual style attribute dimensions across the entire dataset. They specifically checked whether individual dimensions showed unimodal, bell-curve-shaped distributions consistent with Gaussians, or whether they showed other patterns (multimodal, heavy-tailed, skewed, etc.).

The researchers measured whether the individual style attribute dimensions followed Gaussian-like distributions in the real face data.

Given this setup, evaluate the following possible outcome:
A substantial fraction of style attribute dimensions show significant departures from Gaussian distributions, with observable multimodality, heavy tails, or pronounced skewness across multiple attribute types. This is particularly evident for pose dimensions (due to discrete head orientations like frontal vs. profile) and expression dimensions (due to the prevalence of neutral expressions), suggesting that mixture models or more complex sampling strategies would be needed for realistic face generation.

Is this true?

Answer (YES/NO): NO